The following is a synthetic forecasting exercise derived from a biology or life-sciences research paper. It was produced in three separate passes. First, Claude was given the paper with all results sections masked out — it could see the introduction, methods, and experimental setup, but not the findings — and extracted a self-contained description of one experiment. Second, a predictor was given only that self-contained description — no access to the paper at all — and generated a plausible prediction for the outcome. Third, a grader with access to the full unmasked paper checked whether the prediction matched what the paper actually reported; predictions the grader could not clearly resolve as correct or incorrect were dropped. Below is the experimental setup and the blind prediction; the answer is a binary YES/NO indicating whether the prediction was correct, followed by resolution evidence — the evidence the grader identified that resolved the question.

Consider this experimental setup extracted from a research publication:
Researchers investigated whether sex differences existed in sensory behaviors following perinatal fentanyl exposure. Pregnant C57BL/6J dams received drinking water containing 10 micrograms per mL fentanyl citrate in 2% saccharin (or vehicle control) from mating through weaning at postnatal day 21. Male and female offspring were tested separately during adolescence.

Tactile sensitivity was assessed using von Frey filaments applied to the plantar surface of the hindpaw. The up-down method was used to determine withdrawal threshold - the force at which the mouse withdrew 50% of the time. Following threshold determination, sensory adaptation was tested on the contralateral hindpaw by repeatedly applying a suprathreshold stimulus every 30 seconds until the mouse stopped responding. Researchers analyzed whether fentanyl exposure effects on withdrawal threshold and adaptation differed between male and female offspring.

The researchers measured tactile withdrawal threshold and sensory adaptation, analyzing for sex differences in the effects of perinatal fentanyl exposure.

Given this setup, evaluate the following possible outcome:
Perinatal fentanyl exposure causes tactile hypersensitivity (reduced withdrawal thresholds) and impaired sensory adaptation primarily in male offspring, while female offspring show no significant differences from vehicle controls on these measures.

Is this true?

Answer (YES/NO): NO